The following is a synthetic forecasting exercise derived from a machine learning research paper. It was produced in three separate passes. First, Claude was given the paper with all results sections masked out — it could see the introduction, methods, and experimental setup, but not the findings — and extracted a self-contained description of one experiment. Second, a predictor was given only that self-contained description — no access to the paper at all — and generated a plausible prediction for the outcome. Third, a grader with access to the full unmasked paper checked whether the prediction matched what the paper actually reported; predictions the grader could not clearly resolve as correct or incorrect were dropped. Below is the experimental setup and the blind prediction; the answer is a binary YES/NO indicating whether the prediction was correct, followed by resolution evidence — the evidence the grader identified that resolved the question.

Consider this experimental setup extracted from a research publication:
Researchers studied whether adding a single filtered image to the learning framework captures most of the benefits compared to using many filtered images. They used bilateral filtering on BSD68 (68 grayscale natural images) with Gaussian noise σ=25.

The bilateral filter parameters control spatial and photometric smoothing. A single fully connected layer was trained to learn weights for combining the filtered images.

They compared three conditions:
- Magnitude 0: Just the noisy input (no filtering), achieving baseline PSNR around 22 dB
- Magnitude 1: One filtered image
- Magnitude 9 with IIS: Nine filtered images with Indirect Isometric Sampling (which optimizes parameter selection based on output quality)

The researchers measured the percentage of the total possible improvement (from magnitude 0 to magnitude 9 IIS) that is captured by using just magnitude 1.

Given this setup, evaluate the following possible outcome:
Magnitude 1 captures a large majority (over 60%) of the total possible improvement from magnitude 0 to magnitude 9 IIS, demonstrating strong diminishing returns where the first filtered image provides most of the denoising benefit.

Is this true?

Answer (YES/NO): YES